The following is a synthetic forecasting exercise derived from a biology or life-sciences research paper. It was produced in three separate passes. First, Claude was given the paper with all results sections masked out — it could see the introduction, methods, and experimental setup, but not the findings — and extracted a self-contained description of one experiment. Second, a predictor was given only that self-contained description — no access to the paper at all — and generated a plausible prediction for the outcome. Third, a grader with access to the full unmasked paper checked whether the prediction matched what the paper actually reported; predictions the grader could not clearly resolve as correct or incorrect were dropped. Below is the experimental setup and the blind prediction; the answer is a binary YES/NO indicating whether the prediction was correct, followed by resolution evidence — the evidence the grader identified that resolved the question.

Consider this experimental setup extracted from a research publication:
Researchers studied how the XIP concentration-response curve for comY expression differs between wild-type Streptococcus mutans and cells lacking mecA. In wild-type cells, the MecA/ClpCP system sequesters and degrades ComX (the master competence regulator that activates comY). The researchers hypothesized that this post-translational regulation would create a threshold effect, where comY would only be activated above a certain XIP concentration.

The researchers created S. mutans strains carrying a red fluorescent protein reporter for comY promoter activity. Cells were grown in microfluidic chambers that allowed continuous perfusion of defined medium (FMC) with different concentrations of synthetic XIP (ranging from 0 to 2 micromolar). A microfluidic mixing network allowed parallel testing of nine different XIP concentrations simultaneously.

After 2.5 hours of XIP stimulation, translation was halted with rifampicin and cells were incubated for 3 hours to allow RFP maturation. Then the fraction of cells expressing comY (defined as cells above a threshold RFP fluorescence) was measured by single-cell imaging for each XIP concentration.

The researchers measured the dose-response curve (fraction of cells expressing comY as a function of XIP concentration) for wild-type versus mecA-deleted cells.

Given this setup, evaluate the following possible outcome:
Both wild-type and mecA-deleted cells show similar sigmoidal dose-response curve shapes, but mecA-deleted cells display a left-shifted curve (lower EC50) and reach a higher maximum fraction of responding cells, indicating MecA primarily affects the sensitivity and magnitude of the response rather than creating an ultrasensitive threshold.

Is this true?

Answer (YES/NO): NO